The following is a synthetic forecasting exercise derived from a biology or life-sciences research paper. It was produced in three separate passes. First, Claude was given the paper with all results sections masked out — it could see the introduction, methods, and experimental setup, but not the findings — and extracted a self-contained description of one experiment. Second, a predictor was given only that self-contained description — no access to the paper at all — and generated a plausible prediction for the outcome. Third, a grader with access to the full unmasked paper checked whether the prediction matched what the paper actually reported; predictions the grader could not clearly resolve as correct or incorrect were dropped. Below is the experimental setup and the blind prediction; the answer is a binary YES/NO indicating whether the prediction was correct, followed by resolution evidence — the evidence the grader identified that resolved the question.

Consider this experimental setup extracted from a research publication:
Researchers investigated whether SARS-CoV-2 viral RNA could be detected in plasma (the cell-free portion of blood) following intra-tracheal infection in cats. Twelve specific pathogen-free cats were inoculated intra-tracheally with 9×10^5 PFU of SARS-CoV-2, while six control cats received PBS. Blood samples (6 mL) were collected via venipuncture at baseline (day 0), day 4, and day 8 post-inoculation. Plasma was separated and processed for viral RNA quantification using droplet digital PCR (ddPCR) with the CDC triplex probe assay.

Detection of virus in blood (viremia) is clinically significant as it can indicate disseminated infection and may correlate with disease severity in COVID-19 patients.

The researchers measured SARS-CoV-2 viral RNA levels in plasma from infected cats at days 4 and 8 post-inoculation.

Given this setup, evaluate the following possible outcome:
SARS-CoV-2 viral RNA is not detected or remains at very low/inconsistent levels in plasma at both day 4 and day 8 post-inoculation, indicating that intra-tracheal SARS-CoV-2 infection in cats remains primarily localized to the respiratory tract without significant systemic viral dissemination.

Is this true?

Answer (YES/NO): YES